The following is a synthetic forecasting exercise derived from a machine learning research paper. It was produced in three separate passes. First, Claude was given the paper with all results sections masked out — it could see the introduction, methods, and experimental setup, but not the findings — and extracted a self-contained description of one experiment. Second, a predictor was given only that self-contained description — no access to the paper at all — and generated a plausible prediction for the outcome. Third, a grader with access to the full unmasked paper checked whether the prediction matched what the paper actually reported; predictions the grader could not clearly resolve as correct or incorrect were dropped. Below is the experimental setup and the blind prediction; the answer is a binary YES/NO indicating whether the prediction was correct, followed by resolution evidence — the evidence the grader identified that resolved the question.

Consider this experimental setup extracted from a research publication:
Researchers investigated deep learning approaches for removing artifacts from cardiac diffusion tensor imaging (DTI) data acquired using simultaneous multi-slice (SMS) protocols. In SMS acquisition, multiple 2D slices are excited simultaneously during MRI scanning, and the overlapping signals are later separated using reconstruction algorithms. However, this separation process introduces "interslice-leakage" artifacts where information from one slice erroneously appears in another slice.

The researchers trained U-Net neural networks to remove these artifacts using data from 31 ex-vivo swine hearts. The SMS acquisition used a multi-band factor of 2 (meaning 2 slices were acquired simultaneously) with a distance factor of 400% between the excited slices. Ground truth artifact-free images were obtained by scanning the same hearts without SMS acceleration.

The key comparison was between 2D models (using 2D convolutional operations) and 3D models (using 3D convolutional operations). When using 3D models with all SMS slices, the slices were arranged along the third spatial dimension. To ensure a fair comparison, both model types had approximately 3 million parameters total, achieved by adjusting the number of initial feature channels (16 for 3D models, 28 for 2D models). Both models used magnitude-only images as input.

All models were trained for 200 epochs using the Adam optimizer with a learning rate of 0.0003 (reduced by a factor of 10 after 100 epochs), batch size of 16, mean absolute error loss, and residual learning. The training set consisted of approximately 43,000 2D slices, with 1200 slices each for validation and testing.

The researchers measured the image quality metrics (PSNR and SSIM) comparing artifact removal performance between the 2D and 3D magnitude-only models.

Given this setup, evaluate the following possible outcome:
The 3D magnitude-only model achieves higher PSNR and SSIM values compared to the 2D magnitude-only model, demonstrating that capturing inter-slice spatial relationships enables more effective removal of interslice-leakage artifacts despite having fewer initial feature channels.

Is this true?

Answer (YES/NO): NO